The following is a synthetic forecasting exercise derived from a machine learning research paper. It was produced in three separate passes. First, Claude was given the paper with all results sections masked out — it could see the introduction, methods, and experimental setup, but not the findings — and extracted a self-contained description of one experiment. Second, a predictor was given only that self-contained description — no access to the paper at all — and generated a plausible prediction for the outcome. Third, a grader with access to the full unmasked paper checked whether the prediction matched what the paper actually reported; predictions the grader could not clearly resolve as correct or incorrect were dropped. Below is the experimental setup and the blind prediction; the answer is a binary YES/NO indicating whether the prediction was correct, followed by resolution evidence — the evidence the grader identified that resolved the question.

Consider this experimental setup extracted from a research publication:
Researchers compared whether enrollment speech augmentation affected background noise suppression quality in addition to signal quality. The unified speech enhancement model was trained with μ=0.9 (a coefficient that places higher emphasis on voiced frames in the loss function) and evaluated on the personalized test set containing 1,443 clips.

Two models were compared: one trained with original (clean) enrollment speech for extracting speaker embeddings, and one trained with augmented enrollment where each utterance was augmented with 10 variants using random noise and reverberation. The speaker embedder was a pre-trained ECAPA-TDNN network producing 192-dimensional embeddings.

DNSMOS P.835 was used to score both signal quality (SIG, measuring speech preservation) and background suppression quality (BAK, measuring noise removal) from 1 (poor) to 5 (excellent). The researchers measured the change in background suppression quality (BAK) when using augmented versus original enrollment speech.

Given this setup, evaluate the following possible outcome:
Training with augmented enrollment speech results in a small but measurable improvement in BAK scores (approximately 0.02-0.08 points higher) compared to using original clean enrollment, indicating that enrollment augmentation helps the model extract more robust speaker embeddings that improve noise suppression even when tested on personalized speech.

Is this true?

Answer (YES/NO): NO